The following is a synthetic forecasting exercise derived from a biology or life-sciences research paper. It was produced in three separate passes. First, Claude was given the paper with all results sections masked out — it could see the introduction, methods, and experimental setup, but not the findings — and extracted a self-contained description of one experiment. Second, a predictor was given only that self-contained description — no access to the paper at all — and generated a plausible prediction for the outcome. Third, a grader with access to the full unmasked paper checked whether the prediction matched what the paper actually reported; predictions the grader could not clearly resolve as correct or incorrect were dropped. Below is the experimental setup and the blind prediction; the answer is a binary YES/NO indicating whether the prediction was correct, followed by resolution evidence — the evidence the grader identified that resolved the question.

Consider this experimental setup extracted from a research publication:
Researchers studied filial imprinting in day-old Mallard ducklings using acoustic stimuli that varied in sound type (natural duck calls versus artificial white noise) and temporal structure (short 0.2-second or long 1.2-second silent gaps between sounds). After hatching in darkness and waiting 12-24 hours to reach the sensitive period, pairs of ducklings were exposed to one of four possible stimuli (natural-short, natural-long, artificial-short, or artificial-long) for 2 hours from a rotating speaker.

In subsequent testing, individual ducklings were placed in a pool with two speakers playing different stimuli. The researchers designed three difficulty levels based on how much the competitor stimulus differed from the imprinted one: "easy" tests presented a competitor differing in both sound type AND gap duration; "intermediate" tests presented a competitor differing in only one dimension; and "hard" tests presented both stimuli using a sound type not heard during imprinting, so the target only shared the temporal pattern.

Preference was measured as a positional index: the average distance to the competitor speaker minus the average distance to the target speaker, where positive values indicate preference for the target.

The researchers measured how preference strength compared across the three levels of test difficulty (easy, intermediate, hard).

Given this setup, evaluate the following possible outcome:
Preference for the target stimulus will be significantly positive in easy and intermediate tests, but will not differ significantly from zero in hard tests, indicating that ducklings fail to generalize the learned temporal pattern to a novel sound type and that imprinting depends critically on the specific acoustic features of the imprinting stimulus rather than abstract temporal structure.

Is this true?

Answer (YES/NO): NO